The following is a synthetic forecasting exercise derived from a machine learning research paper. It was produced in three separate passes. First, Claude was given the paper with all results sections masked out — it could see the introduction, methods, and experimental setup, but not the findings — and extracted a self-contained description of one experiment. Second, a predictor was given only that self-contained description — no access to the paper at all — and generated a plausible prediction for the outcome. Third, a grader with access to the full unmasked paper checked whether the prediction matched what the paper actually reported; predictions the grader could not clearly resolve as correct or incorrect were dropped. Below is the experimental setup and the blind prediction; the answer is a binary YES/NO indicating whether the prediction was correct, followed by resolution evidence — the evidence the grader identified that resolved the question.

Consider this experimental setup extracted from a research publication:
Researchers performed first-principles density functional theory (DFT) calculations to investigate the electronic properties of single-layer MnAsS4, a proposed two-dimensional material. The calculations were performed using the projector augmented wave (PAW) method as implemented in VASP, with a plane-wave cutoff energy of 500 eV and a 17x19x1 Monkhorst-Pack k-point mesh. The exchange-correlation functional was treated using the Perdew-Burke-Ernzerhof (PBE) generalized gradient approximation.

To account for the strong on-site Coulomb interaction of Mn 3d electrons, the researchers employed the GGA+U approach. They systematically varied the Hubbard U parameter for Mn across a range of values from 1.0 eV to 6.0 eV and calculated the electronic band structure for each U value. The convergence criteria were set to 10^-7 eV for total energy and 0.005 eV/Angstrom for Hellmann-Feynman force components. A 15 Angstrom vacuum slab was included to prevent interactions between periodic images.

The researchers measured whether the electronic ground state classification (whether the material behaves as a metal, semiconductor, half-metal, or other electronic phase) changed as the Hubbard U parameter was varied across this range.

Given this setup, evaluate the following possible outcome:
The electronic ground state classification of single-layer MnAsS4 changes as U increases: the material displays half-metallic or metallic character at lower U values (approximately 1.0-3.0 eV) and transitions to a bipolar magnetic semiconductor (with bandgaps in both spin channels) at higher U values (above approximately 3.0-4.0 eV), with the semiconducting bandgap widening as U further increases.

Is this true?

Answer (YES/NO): NO